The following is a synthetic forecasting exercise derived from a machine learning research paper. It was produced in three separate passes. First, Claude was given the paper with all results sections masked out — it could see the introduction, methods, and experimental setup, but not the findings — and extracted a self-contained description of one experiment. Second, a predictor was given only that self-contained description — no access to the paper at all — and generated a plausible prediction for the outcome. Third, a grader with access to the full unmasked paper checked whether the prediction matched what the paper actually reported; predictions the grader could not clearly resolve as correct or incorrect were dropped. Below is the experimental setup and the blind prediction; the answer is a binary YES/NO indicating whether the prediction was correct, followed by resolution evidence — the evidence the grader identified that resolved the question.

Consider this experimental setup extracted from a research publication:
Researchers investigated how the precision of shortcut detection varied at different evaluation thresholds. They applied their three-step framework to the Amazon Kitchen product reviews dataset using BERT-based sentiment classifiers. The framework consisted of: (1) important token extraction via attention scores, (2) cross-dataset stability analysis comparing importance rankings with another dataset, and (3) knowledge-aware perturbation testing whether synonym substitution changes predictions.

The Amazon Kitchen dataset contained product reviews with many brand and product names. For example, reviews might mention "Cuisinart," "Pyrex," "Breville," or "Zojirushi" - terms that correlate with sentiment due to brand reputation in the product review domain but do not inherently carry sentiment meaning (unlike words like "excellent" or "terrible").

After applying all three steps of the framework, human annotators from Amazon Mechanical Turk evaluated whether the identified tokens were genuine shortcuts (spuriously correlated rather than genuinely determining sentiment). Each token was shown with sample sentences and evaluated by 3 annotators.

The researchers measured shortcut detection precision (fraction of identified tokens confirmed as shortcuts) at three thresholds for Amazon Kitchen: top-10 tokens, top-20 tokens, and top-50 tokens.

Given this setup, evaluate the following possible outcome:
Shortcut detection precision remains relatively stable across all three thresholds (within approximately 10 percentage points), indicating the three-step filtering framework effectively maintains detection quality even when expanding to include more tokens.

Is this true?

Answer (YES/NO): YES